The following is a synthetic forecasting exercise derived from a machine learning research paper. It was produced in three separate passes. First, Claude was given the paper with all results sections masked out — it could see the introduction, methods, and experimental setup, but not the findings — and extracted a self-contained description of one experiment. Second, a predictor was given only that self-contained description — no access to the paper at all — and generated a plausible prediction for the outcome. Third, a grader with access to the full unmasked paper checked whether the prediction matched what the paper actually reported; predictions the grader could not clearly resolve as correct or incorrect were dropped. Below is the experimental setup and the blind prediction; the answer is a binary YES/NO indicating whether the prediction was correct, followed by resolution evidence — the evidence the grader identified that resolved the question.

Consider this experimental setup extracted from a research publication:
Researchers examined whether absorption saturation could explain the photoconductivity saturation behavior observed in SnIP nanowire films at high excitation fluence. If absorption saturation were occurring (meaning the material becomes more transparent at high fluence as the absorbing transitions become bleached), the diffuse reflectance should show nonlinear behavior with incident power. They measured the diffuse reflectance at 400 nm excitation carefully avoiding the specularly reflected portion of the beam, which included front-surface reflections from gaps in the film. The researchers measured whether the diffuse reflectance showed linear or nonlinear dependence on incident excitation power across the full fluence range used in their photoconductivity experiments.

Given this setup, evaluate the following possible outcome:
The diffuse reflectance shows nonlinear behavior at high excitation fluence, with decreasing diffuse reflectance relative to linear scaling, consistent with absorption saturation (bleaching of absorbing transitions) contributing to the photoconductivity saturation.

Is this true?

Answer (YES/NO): NO